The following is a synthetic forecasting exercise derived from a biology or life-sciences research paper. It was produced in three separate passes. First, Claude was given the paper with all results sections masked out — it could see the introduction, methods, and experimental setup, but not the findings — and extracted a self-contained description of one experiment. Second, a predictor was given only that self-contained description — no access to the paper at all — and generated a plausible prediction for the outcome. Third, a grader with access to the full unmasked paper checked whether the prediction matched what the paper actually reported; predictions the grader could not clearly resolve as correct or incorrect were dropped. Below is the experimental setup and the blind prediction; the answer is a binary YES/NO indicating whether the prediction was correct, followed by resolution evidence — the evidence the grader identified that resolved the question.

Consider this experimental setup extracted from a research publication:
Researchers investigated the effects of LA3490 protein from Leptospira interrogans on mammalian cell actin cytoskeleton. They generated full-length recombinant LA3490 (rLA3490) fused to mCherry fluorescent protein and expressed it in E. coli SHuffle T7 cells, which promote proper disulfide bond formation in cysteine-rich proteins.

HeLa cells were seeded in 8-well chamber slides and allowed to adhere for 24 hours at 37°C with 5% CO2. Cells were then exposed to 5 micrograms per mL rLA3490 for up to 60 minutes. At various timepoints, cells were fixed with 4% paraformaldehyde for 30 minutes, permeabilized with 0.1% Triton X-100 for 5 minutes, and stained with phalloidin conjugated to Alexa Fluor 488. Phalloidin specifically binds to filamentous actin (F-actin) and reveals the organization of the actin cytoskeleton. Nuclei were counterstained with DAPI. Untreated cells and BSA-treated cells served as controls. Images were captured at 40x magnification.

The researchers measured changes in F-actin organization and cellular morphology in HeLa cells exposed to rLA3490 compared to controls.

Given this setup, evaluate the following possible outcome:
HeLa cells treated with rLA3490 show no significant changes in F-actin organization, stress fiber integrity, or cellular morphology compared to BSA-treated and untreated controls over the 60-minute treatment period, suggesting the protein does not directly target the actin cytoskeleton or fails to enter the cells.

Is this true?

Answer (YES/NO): NO